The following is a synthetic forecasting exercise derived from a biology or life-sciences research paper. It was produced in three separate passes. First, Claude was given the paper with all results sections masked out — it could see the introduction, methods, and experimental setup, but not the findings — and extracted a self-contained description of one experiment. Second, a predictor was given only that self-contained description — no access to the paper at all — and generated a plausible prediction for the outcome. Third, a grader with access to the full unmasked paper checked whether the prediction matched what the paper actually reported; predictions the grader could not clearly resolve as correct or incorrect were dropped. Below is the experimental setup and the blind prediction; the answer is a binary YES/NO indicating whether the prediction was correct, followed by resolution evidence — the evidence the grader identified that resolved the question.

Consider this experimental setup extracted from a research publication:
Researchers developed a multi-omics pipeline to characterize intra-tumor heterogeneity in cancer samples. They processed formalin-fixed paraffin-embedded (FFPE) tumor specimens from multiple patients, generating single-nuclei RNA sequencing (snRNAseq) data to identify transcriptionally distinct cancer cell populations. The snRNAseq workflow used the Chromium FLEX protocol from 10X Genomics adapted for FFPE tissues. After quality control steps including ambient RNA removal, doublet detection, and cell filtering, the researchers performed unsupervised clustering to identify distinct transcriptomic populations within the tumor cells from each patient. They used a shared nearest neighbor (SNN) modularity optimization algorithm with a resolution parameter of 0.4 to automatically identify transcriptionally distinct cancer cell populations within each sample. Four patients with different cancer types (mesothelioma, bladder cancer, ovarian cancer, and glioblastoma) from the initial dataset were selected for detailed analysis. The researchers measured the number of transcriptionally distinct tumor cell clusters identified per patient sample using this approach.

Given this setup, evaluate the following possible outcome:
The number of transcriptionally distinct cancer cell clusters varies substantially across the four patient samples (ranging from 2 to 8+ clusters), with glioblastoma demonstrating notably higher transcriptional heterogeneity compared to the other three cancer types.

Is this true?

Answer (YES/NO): NO